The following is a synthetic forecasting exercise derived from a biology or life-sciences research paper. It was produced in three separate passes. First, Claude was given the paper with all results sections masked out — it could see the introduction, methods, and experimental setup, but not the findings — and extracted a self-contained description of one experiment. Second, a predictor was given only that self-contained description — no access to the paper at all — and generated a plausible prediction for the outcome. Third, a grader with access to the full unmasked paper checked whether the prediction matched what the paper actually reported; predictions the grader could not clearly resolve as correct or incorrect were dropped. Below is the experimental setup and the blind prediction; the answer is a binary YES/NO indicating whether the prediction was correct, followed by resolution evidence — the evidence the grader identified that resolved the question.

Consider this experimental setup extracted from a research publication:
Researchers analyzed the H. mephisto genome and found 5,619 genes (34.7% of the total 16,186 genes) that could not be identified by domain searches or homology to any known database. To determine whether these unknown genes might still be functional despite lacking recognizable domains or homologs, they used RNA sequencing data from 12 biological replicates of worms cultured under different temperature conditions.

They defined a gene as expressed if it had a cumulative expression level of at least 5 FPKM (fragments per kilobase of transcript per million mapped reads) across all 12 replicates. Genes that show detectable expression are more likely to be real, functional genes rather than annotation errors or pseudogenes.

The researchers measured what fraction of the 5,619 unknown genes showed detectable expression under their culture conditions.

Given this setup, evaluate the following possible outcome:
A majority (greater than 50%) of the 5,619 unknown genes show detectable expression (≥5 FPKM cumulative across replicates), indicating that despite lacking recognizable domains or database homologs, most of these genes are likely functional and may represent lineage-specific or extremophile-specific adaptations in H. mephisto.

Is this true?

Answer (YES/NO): YES